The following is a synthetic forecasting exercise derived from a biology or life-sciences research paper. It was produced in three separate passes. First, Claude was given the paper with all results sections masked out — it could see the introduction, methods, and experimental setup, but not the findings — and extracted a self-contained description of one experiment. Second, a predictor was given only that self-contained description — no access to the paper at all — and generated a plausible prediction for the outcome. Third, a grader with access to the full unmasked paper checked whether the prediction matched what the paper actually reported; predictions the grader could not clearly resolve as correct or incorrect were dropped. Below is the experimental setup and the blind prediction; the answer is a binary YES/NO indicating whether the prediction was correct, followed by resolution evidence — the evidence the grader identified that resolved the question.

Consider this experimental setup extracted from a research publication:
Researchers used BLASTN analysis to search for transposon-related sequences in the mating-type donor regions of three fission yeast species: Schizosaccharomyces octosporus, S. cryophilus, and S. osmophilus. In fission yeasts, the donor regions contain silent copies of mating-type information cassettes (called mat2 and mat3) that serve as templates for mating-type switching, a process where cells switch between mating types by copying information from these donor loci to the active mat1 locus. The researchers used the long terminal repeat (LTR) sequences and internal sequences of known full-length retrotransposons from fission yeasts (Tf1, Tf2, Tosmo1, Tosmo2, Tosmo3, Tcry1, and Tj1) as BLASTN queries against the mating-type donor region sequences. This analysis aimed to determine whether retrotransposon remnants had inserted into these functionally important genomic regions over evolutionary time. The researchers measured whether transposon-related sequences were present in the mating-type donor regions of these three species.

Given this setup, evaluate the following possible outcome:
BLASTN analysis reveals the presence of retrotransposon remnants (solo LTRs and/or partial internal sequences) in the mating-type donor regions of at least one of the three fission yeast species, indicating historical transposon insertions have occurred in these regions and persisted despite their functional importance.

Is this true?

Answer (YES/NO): YES